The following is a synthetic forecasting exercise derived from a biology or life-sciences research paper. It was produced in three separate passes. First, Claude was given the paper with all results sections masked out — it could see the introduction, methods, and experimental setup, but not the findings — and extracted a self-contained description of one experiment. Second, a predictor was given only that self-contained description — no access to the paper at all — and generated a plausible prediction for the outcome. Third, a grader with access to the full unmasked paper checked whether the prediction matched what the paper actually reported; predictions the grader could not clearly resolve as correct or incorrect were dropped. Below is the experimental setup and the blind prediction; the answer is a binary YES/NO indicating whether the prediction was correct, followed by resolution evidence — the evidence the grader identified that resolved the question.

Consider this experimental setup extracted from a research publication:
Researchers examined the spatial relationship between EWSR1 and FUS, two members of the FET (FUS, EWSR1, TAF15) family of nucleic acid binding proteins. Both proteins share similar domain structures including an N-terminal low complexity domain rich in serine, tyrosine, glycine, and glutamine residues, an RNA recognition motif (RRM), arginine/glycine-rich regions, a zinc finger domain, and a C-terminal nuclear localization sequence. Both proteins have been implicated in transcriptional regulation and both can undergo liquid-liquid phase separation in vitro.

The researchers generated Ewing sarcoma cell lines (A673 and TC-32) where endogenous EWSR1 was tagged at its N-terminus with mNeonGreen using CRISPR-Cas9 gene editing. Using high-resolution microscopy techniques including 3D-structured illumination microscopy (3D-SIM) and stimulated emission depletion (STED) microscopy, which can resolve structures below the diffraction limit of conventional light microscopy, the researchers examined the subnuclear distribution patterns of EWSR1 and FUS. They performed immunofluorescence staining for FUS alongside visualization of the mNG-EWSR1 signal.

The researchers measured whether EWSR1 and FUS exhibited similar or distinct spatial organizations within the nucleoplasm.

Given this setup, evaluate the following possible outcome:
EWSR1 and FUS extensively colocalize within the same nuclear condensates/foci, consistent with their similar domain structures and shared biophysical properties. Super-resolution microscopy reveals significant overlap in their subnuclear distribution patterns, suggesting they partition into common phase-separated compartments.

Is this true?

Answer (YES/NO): NO